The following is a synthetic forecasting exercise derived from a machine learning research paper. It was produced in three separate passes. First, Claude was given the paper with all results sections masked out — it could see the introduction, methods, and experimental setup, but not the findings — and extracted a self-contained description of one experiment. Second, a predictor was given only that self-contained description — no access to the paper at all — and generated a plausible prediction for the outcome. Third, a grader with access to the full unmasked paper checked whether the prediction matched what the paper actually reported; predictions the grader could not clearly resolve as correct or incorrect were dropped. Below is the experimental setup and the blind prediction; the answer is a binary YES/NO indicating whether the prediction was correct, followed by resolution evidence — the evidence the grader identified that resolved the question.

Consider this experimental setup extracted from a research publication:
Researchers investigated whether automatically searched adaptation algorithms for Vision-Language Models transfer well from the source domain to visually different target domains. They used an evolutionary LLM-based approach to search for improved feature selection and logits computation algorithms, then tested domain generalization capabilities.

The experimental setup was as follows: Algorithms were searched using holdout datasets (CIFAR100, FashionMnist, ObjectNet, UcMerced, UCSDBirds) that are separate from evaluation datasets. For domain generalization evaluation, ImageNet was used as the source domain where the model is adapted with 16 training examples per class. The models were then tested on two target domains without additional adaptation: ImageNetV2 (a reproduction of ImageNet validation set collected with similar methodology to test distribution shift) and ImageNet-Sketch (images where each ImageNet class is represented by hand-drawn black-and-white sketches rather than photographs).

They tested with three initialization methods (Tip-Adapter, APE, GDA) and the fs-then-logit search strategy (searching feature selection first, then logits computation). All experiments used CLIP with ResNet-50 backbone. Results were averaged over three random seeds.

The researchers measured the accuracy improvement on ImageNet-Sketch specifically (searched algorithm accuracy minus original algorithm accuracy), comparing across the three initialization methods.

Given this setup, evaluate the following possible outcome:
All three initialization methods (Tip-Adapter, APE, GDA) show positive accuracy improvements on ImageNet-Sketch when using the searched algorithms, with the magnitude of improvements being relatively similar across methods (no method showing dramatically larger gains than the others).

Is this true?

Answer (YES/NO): NO